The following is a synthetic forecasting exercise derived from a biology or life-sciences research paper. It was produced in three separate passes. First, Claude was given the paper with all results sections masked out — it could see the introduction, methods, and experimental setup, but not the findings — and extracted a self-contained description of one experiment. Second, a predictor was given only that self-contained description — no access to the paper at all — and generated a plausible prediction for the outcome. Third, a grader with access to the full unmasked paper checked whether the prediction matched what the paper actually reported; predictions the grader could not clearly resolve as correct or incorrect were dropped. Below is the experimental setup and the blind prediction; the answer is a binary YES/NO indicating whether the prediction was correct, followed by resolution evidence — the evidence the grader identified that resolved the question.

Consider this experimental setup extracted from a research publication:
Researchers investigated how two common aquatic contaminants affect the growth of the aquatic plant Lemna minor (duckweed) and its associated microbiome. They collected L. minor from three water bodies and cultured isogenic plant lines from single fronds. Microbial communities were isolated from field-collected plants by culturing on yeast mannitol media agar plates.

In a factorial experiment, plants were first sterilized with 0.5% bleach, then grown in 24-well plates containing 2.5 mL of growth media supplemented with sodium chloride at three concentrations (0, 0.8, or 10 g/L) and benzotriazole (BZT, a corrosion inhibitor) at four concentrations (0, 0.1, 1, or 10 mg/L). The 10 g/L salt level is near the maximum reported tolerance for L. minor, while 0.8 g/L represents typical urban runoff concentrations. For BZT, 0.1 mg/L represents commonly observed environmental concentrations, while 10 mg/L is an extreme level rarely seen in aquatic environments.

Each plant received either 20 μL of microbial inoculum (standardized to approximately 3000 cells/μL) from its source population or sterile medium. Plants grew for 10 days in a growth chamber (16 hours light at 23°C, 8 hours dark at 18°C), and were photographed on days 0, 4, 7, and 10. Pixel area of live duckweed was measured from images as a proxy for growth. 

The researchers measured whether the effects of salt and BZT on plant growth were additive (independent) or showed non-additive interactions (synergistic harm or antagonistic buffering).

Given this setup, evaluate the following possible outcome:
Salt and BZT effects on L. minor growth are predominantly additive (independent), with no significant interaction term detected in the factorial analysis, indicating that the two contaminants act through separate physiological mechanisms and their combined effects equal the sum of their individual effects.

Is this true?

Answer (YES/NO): NO